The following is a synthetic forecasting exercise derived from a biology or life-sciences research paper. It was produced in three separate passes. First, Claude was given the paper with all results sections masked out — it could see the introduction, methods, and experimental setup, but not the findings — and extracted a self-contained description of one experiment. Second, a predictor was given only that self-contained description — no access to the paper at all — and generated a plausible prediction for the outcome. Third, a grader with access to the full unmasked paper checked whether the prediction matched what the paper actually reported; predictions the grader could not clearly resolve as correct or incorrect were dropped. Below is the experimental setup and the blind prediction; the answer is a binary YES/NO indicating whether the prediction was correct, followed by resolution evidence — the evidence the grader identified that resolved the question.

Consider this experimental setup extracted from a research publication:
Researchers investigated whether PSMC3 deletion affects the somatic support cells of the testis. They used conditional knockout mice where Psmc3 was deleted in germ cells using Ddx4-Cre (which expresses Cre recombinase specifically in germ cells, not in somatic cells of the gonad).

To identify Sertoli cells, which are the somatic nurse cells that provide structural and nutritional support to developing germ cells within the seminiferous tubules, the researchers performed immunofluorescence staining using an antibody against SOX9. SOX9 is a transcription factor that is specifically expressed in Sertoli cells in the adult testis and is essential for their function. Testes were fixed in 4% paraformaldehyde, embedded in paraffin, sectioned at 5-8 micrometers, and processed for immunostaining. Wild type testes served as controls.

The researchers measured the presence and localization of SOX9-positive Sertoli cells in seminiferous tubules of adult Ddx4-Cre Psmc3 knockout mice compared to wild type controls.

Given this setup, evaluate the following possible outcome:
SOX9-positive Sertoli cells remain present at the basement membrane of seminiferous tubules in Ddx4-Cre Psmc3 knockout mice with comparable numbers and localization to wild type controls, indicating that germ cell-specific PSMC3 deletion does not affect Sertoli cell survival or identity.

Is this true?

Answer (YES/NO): YES